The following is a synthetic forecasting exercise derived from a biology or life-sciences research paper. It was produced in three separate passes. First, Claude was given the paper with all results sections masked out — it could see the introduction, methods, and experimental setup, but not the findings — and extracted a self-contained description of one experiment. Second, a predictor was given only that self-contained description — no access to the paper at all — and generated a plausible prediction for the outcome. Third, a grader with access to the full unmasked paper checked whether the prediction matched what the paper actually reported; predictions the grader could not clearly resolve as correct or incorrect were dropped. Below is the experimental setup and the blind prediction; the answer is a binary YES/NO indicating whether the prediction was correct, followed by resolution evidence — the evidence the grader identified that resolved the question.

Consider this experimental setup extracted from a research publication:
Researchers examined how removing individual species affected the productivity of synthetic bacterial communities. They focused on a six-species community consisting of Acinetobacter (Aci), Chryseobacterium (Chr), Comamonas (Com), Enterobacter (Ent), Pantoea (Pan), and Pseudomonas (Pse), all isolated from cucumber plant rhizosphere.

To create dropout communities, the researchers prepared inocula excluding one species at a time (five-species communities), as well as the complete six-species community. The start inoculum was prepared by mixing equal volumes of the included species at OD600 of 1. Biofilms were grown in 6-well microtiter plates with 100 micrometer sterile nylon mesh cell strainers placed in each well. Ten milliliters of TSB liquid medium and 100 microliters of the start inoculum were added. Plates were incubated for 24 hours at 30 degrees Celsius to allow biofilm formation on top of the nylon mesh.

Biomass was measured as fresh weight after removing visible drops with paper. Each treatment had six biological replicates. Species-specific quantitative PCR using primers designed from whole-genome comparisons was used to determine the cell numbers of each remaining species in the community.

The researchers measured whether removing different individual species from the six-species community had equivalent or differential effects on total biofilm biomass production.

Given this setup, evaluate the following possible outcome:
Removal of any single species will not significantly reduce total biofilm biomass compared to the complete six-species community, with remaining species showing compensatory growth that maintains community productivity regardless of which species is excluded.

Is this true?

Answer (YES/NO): NO